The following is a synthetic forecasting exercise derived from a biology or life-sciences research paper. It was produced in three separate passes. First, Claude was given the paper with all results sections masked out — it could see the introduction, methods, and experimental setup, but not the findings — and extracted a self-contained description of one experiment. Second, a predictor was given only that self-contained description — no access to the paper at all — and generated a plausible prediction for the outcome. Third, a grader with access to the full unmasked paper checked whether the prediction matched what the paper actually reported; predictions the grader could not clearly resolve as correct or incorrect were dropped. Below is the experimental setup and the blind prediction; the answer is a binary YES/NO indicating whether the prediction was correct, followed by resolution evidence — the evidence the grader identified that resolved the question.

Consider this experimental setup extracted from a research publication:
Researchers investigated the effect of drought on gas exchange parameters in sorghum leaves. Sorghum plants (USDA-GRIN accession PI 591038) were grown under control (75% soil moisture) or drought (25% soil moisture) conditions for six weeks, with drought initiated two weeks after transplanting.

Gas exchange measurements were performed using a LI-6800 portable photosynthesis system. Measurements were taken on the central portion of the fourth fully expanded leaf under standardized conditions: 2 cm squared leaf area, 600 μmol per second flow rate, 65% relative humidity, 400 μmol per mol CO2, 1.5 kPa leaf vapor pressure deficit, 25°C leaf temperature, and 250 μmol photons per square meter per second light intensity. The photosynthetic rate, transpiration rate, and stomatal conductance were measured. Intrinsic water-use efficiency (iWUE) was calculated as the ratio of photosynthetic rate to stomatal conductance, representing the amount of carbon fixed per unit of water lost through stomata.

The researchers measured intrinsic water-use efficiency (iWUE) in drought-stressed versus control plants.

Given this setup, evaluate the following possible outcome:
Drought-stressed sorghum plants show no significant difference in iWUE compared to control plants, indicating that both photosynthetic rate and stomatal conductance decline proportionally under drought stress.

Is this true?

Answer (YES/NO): NO